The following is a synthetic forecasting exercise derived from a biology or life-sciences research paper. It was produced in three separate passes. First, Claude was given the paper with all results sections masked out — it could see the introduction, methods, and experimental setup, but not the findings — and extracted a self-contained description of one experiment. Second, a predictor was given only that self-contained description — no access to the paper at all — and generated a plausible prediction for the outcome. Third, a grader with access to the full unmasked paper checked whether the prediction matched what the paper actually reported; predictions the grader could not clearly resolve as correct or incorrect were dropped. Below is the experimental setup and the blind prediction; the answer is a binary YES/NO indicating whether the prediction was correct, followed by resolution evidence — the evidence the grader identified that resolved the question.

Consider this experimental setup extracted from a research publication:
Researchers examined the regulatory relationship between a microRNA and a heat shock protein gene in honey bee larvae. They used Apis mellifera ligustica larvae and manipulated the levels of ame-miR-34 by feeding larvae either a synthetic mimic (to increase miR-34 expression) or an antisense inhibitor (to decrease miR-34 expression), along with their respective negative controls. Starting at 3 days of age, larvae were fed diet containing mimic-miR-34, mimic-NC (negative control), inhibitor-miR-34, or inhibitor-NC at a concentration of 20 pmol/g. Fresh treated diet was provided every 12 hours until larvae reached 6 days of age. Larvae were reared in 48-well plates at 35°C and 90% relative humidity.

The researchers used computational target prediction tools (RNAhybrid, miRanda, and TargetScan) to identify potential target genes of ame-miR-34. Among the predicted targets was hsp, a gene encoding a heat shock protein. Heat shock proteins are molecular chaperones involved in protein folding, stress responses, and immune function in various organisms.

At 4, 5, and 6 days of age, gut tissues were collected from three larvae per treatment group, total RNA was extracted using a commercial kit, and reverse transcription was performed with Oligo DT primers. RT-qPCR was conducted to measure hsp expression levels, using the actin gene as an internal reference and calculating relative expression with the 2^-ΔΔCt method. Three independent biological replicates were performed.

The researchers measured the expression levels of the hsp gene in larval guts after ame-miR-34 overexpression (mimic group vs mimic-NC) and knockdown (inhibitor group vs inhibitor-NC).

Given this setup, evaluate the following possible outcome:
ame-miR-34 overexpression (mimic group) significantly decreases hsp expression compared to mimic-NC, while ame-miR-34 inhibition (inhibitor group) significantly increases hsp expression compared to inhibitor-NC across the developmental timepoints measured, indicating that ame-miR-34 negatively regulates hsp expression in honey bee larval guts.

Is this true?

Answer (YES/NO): NO